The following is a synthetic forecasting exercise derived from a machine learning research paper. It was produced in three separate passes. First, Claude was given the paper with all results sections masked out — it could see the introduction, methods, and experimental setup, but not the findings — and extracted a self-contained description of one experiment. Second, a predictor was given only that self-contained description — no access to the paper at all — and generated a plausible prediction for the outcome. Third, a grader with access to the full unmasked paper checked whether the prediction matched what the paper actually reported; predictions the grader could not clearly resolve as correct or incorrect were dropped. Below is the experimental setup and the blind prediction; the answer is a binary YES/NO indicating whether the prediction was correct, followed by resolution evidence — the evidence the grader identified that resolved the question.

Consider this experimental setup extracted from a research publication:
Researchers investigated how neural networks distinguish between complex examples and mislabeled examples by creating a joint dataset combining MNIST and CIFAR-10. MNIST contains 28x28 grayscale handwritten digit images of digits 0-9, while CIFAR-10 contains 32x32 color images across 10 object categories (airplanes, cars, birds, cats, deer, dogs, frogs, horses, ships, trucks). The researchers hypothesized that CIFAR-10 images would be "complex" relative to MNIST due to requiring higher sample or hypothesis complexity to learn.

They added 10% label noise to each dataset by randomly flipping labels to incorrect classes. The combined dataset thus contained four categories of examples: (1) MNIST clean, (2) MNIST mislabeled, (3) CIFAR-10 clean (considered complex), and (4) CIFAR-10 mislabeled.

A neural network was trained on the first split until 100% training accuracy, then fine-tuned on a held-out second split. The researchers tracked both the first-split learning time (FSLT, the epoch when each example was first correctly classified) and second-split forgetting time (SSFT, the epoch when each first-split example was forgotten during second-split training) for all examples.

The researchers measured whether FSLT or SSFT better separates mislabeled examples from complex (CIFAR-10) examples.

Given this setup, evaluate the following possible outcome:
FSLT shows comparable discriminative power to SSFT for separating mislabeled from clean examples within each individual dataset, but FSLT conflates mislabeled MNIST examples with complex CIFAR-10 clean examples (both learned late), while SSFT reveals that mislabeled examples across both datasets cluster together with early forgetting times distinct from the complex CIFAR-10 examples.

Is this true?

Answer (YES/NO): NO